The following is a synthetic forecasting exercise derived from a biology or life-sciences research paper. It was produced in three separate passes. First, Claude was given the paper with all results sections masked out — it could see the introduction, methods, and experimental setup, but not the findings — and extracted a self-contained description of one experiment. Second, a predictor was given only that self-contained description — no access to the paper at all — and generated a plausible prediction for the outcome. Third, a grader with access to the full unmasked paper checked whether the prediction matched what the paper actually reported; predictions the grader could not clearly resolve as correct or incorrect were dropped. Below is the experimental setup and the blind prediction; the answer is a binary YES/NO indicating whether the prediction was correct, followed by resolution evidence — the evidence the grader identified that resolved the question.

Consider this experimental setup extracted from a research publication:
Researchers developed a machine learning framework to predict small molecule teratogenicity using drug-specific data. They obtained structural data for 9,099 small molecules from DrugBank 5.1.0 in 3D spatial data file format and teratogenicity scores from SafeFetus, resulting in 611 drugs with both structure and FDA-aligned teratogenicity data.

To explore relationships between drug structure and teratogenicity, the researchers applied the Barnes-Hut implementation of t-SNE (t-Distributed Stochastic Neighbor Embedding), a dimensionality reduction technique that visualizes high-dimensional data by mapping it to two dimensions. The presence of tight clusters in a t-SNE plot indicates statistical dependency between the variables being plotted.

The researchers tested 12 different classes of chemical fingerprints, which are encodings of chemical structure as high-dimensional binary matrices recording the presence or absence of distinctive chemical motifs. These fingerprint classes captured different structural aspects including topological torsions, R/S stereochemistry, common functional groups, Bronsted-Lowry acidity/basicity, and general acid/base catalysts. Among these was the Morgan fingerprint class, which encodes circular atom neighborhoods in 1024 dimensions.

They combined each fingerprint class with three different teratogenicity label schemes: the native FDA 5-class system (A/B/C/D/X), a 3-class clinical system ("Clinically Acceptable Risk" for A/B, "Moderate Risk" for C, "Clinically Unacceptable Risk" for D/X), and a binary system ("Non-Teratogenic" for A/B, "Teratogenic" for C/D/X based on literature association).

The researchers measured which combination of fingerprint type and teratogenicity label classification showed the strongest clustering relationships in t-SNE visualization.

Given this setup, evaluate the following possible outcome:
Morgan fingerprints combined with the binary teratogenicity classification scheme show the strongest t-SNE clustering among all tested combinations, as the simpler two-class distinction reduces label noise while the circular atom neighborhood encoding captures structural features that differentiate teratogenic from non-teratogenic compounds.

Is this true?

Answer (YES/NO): YES